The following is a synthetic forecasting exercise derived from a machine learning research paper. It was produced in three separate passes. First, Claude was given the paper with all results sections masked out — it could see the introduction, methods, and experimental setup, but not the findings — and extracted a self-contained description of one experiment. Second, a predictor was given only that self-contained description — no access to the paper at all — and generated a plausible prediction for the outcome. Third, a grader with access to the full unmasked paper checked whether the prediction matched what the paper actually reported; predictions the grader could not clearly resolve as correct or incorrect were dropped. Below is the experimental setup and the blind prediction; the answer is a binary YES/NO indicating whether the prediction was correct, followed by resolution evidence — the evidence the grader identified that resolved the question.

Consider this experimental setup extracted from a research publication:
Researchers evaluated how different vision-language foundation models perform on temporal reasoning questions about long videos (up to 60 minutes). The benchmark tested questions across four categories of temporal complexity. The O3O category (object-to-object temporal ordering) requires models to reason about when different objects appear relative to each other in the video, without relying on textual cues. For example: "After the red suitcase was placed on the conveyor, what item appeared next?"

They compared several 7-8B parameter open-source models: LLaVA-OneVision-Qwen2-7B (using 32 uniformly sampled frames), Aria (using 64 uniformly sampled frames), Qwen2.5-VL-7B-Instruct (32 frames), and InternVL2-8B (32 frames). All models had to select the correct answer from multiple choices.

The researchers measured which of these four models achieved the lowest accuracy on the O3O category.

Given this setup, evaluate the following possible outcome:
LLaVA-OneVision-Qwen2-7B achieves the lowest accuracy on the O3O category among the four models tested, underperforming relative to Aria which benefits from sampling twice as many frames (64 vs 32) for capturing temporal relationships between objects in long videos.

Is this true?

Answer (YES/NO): NO